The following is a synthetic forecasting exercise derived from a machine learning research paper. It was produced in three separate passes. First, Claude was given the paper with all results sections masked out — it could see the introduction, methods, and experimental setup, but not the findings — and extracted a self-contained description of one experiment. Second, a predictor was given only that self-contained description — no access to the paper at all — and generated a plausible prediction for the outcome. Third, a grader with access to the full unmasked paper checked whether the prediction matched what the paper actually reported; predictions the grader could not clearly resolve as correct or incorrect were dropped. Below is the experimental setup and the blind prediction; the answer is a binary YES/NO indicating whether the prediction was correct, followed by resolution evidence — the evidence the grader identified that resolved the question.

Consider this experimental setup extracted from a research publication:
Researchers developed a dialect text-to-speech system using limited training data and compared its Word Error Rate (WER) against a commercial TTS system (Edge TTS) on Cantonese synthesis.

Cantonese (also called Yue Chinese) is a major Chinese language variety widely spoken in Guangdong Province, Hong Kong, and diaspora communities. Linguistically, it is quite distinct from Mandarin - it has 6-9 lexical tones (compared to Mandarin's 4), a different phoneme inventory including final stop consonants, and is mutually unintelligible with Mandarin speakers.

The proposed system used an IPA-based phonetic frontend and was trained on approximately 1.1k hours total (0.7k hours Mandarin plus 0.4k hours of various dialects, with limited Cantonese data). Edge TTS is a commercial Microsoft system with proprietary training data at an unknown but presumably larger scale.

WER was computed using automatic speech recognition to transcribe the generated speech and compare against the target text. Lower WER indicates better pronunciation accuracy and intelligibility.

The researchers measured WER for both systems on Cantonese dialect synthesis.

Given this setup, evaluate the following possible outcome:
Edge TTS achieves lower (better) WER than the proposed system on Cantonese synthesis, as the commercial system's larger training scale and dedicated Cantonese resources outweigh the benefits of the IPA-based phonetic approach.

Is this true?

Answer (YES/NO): YES